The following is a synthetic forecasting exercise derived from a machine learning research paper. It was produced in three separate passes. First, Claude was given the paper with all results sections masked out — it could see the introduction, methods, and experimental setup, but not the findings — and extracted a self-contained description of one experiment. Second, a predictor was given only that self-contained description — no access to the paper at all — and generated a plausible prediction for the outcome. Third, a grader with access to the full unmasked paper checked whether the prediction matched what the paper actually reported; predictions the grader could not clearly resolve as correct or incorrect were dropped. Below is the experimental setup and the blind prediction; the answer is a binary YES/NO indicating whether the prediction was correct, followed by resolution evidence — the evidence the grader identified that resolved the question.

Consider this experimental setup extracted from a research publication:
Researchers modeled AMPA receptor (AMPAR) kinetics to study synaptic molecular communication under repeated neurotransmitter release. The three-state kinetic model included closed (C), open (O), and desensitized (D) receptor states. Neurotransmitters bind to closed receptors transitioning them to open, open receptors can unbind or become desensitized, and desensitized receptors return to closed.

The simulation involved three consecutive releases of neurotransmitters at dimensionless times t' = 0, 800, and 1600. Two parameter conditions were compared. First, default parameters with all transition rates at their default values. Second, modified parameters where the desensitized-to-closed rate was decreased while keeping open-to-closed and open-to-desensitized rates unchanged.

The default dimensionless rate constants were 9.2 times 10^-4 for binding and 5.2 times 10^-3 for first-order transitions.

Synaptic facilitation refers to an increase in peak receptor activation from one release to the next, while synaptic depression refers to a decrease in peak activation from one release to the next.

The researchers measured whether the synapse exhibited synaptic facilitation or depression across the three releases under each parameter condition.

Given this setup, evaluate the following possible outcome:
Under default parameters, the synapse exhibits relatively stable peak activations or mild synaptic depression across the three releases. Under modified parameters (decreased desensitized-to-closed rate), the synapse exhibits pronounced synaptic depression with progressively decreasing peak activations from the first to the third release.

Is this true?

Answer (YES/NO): NO